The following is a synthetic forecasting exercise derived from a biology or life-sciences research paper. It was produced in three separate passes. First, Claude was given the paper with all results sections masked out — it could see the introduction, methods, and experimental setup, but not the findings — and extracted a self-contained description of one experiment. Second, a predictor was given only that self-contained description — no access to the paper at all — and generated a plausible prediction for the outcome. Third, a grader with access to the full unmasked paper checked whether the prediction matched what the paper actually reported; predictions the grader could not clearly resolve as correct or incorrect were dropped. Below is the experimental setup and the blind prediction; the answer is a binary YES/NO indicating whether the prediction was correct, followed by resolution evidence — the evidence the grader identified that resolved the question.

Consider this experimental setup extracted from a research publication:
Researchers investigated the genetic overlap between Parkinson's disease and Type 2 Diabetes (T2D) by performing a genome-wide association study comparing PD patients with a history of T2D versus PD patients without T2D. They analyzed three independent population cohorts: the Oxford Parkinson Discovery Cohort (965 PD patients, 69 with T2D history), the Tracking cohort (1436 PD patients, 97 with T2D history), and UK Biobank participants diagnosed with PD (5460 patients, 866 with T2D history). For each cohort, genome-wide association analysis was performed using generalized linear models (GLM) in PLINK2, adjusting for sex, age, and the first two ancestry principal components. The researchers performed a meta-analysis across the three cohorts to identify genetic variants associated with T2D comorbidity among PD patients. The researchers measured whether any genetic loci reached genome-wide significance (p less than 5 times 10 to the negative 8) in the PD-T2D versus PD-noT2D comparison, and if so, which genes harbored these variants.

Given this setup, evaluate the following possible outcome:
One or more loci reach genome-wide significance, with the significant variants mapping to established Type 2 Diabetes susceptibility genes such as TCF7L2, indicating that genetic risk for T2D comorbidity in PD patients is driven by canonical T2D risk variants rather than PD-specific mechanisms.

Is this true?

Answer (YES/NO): NO